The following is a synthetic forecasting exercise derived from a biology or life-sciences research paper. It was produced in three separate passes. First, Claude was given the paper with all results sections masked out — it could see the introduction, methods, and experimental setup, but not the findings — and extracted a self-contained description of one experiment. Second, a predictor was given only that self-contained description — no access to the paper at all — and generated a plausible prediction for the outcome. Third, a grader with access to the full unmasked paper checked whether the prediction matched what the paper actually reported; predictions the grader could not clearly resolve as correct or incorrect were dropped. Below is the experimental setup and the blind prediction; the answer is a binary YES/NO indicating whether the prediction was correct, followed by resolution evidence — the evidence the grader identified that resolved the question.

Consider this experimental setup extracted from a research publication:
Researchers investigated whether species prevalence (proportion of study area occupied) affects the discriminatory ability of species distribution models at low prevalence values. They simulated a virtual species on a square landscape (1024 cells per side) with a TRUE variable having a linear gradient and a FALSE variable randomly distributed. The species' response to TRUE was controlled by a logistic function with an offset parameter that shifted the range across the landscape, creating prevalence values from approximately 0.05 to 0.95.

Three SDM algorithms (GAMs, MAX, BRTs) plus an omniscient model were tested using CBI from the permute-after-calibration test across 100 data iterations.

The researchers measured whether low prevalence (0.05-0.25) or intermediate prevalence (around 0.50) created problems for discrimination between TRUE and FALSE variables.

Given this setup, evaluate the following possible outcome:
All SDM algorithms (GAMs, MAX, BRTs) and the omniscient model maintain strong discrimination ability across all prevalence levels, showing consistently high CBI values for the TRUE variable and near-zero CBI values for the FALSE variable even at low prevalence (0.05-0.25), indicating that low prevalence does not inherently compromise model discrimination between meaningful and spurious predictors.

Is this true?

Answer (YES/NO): NO